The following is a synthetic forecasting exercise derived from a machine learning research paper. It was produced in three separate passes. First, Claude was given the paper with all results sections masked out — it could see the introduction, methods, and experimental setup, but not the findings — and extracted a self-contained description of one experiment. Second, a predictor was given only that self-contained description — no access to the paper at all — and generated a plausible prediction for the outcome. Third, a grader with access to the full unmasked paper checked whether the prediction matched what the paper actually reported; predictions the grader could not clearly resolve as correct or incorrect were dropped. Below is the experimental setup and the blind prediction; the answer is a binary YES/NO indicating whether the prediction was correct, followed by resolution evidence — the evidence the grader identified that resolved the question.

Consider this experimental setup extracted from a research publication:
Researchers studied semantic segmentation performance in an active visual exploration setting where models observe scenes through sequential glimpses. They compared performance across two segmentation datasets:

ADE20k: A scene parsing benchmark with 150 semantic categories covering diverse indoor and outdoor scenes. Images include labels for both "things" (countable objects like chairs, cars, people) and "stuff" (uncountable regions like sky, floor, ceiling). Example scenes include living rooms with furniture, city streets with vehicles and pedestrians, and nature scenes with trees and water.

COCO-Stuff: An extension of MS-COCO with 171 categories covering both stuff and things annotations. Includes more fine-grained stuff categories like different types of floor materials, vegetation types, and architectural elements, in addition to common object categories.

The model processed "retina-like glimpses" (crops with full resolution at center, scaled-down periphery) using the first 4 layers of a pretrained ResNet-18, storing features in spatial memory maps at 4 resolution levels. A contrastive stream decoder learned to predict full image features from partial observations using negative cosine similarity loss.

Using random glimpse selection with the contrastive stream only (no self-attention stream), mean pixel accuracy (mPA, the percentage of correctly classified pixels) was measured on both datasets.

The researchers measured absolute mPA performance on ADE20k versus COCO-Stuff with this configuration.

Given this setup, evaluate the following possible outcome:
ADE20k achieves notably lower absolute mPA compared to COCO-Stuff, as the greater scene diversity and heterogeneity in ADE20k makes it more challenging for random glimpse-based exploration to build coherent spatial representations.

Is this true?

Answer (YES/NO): NO